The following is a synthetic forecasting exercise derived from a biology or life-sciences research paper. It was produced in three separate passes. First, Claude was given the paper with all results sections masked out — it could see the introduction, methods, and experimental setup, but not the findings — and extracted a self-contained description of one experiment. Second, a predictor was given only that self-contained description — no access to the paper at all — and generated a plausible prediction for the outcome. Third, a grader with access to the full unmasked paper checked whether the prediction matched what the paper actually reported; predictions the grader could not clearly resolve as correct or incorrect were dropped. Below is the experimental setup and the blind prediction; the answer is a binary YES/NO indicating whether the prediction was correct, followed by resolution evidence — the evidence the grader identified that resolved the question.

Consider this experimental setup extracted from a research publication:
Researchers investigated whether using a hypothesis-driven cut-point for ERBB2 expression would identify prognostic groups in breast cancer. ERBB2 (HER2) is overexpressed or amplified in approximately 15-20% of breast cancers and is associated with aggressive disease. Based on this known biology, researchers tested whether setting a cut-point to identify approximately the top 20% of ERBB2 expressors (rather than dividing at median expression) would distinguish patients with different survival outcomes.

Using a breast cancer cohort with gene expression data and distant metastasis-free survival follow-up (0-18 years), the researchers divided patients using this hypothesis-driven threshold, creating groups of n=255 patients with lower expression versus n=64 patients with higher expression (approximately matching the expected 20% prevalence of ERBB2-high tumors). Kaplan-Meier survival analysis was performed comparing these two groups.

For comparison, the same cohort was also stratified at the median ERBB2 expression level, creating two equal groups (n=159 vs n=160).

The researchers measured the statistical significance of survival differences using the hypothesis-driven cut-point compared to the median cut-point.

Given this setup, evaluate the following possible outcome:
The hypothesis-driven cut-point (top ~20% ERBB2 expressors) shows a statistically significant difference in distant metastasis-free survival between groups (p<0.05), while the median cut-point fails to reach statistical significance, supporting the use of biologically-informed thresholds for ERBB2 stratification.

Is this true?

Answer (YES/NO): YES